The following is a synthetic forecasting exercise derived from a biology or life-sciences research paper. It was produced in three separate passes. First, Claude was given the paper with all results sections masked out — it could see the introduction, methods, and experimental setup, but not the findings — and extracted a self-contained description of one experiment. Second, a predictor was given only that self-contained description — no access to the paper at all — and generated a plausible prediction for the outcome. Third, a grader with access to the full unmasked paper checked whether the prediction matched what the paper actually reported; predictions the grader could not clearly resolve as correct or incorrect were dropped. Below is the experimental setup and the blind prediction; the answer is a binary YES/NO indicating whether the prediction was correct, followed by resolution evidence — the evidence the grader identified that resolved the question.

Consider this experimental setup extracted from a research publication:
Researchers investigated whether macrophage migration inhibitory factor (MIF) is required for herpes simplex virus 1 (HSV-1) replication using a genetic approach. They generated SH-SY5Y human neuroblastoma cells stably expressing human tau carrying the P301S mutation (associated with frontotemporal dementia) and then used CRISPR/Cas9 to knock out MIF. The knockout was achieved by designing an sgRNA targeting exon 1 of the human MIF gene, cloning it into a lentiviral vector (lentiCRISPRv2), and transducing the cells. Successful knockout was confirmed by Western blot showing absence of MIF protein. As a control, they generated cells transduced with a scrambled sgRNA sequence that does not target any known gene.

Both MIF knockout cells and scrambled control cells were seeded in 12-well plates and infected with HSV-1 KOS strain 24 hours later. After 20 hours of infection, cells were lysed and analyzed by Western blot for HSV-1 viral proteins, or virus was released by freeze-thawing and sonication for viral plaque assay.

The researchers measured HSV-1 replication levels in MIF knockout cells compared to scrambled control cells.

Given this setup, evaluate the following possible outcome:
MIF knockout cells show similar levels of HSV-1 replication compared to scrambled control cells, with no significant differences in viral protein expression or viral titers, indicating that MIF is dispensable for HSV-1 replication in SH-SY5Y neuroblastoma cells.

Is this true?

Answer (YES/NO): NO